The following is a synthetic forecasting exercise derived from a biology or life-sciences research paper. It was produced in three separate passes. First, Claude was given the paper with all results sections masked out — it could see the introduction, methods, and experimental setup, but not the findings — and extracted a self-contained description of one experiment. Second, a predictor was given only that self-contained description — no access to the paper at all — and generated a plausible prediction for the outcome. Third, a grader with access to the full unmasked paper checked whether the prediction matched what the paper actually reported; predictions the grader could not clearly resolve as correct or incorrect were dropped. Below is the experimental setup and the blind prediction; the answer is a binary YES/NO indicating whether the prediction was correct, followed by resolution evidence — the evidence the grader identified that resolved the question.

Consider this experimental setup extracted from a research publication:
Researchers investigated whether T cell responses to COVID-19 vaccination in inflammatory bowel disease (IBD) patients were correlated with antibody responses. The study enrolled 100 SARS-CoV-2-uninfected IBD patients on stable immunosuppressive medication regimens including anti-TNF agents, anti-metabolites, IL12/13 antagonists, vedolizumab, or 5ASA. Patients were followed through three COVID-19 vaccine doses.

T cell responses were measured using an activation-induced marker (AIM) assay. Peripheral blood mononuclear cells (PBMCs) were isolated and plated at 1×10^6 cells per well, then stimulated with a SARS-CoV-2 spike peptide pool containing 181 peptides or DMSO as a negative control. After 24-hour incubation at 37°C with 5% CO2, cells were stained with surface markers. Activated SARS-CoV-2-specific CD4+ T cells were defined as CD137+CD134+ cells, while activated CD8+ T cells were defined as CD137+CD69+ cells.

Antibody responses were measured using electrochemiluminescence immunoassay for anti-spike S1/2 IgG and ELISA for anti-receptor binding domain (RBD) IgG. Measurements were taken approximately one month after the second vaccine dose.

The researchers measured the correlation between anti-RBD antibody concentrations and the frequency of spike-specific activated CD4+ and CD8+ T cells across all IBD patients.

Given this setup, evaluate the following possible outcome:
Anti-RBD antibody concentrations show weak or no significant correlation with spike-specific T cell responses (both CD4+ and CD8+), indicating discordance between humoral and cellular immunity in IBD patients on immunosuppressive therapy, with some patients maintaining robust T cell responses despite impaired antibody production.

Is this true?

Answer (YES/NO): NO